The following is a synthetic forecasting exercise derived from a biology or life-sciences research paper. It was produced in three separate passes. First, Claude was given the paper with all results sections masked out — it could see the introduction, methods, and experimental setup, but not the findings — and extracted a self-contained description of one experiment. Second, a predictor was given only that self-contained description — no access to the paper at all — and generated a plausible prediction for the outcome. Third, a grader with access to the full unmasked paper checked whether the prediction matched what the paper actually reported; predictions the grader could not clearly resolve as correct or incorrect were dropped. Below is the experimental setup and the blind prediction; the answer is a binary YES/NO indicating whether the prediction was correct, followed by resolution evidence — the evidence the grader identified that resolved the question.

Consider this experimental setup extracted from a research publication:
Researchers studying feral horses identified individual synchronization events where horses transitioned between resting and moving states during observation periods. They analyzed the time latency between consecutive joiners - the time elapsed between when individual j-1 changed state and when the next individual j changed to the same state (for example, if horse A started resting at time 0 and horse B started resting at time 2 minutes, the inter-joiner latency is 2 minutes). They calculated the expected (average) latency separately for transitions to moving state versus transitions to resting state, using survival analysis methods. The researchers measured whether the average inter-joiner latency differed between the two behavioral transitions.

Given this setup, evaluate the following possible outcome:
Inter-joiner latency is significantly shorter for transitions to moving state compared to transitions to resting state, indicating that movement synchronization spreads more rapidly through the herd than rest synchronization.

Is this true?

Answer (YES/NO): NO